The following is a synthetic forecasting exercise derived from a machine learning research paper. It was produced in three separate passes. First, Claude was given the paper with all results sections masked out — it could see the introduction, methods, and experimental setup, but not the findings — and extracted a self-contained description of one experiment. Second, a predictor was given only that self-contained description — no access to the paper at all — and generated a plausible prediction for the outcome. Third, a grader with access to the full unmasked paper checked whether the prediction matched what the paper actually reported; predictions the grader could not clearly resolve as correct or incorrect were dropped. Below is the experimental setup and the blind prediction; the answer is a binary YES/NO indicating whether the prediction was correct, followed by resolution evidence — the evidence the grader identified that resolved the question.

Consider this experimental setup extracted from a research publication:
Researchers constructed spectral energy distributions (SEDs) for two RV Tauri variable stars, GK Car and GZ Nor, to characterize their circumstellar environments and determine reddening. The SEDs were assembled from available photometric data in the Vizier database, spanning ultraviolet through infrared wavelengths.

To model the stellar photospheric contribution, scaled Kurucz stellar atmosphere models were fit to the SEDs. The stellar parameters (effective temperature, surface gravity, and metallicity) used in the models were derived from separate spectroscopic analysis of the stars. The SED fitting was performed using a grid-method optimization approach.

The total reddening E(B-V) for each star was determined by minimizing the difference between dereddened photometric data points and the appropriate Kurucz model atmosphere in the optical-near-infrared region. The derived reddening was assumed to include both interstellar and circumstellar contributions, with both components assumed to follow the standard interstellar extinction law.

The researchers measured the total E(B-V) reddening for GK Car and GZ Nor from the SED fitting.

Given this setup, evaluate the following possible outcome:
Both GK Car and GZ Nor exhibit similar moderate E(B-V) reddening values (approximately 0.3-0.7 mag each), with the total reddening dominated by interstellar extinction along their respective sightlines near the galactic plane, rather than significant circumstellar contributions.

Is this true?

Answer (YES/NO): YES